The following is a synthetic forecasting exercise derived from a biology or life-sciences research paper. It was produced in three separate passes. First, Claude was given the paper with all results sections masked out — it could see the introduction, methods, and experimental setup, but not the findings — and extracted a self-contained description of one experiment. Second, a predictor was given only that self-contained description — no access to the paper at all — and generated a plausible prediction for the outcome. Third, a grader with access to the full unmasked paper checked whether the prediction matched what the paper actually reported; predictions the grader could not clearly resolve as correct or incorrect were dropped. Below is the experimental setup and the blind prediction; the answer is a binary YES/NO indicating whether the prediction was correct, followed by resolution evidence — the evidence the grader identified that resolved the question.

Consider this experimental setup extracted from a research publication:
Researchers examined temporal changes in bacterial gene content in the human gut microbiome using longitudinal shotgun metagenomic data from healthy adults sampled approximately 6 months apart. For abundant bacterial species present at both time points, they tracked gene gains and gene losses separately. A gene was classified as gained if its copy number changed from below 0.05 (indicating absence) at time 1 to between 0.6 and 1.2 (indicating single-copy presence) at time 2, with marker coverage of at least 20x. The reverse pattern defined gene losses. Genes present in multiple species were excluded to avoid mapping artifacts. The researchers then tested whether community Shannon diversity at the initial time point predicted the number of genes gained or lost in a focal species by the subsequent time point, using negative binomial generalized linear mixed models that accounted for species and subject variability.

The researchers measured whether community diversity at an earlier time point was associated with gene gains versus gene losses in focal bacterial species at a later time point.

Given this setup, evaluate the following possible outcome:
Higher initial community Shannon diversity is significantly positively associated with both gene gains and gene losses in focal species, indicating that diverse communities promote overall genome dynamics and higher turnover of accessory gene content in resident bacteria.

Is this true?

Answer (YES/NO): NO